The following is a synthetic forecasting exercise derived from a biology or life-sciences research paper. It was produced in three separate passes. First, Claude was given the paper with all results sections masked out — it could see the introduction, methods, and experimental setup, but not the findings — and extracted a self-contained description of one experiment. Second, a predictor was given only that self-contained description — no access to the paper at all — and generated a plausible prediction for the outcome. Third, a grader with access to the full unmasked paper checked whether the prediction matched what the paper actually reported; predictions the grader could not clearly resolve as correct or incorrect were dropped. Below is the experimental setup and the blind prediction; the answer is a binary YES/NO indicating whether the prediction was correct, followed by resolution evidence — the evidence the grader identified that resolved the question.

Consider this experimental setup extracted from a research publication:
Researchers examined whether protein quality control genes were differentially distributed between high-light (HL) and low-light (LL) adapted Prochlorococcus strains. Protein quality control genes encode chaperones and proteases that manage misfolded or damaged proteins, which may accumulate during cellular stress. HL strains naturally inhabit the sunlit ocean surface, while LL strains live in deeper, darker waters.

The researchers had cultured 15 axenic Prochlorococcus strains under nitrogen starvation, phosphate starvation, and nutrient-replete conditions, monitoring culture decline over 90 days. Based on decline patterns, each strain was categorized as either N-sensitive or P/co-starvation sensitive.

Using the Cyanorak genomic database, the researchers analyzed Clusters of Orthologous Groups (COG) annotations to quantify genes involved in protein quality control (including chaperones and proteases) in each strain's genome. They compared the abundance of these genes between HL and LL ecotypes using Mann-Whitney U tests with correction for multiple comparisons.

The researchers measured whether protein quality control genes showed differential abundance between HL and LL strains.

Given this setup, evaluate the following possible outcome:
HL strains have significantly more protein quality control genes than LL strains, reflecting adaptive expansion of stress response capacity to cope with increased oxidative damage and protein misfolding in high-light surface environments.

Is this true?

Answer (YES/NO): NO